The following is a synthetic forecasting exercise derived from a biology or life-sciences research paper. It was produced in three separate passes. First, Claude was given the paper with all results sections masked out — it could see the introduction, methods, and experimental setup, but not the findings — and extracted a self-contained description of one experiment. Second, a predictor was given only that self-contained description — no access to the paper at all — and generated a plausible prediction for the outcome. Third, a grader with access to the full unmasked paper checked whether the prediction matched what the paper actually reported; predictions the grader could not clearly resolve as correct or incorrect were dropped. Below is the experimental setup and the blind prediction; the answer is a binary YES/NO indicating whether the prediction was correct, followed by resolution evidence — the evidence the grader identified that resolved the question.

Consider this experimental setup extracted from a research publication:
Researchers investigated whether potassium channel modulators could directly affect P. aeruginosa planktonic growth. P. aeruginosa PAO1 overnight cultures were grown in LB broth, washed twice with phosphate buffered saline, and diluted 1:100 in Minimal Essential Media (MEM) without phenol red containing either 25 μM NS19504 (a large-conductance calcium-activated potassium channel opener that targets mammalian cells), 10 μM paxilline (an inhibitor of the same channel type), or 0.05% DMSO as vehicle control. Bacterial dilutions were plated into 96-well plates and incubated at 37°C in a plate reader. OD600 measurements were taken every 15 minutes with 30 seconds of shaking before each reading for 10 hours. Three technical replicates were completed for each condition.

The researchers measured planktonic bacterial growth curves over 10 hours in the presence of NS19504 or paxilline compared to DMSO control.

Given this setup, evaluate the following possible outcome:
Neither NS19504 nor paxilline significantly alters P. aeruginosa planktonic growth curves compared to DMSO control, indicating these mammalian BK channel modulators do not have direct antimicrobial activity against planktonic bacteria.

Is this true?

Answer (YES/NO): YES